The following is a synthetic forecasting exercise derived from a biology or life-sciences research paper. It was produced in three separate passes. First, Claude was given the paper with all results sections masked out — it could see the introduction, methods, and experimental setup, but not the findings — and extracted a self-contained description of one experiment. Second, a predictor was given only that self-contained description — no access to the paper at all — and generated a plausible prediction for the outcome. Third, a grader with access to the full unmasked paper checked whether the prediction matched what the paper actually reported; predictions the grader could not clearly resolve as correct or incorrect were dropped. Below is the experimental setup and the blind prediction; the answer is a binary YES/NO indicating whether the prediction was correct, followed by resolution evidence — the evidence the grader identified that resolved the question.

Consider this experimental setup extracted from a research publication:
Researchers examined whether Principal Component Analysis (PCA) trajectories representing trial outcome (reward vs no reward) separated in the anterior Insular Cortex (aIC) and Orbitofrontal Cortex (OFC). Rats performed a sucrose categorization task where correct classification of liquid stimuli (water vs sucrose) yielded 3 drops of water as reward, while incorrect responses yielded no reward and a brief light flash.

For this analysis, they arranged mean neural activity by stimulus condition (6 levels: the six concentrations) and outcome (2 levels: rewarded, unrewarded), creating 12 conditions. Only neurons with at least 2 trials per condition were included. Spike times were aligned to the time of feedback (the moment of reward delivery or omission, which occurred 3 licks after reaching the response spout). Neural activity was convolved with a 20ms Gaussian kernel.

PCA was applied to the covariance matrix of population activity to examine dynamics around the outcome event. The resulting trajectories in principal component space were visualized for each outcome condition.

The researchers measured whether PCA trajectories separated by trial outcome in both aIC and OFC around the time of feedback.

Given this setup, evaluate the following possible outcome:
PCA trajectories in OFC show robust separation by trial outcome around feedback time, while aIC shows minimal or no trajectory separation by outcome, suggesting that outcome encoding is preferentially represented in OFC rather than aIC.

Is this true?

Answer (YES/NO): NO